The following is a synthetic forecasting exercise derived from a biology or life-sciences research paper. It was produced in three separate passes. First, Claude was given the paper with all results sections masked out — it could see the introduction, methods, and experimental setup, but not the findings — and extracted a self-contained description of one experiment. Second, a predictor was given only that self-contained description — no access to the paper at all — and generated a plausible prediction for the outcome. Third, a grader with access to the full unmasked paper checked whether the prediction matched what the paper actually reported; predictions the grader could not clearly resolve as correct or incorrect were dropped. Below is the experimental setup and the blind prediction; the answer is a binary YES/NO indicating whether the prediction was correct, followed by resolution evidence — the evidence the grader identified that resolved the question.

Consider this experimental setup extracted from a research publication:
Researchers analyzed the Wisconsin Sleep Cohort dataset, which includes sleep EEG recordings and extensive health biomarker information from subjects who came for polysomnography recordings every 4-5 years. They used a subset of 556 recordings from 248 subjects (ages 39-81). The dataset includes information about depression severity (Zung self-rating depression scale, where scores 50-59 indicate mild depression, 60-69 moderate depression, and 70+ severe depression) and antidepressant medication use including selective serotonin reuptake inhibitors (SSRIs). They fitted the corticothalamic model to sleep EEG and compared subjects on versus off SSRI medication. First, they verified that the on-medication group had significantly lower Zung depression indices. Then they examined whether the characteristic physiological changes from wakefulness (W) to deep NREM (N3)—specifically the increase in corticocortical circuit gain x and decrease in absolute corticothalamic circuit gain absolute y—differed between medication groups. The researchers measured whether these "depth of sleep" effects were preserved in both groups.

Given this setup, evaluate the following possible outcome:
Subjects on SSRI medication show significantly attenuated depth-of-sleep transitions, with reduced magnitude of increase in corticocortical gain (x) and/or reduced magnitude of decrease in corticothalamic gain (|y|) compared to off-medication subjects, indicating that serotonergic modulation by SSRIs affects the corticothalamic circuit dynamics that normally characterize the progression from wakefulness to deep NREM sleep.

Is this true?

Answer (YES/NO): YES